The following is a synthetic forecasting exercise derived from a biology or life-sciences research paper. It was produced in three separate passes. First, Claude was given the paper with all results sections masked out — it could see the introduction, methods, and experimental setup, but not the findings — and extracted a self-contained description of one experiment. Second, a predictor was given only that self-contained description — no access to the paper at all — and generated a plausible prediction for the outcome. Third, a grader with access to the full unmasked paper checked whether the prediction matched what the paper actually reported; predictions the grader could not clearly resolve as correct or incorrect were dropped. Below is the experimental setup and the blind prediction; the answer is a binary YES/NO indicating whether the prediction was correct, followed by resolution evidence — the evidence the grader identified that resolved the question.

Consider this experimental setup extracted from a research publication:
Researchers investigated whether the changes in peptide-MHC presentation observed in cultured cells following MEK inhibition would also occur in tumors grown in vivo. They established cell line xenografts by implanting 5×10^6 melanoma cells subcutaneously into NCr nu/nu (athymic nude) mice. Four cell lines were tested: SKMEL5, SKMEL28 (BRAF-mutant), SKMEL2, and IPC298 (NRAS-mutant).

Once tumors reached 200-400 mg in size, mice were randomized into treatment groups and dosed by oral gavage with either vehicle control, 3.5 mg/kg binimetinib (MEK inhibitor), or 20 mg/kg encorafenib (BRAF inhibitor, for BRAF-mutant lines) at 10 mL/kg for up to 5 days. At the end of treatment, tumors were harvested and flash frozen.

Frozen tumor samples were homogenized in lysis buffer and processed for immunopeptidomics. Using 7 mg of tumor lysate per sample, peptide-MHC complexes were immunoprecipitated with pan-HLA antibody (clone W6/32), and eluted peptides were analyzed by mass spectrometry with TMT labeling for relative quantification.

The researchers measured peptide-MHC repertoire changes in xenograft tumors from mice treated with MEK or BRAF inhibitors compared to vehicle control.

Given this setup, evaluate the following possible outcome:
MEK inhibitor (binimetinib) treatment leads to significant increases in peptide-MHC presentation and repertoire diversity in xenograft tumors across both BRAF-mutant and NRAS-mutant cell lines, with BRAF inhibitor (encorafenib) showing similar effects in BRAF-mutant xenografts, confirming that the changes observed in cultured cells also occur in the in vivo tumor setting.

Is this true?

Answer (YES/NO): YES